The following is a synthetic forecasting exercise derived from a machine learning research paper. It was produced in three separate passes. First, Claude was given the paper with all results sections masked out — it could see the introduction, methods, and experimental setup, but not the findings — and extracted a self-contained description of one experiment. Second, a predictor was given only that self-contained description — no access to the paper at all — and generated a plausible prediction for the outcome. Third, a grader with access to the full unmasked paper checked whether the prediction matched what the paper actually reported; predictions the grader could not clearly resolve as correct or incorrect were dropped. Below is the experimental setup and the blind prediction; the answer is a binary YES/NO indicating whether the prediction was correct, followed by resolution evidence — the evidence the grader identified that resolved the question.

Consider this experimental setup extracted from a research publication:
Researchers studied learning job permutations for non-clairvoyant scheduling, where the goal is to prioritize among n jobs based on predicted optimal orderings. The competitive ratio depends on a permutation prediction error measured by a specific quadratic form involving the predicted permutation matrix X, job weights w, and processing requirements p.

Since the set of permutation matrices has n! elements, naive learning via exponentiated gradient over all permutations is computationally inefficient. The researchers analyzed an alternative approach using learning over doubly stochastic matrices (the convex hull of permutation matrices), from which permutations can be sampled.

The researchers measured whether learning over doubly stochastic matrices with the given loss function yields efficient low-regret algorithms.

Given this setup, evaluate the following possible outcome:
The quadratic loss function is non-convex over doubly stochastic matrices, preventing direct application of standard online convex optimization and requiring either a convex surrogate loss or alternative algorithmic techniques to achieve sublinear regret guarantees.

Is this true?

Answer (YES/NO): NO